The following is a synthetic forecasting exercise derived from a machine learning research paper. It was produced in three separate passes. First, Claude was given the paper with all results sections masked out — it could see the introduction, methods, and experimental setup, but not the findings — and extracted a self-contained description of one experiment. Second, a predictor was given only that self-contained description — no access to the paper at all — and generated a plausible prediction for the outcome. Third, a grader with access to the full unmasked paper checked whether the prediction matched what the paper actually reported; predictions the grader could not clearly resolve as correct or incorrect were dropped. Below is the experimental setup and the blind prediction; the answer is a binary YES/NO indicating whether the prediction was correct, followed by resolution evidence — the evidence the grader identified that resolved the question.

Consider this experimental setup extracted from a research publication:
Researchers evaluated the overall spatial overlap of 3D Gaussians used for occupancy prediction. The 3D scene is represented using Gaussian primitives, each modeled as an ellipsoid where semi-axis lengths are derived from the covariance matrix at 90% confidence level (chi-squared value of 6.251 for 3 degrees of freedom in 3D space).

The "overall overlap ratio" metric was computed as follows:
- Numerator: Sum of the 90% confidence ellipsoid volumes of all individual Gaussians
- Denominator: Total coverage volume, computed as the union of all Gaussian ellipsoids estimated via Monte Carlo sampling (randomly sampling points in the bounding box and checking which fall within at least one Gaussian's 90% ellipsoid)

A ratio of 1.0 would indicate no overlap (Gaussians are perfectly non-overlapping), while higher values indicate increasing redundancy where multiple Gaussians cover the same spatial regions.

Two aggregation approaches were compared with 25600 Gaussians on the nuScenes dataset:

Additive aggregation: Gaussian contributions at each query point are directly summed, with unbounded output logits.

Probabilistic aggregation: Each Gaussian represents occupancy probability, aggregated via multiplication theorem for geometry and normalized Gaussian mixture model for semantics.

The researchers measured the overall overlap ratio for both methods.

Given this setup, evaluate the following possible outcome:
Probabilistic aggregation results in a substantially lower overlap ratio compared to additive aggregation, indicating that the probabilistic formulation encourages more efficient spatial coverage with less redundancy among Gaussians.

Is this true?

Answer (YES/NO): YES